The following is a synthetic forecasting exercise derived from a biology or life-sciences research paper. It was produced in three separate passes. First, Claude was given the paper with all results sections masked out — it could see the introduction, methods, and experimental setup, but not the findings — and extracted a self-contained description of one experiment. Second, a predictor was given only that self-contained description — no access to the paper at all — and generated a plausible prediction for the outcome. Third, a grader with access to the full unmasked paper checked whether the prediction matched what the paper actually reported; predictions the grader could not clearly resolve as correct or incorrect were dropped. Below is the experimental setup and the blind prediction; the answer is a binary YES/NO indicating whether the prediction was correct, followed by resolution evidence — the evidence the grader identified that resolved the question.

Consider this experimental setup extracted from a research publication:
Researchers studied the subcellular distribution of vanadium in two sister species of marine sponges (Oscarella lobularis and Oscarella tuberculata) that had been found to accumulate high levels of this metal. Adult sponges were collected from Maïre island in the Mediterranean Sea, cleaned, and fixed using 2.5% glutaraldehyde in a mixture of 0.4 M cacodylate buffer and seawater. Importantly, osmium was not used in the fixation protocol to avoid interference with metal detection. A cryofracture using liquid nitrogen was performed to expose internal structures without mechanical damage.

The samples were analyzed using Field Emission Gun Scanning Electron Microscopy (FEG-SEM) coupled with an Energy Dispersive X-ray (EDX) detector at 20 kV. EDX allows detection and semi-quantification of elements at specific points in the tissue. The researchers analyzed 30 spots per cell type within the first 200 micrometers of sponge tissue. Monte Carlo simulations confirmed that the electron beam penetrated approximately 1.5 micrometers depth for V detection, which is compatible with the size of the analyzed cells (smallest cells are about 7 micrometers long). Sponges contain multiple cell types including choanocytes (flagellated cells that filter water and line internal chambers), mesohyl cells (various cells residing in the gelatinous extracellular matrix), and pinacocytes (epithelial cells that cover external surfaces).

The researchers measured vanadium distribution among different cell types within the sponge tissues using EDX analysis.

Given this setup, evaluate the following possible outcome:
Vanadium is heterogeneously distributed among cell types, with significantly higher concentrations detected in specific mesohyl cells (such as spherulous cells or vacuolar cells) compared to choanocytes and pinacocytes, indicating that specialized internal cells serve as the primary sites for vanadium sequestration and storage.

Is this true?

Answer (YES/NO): YES